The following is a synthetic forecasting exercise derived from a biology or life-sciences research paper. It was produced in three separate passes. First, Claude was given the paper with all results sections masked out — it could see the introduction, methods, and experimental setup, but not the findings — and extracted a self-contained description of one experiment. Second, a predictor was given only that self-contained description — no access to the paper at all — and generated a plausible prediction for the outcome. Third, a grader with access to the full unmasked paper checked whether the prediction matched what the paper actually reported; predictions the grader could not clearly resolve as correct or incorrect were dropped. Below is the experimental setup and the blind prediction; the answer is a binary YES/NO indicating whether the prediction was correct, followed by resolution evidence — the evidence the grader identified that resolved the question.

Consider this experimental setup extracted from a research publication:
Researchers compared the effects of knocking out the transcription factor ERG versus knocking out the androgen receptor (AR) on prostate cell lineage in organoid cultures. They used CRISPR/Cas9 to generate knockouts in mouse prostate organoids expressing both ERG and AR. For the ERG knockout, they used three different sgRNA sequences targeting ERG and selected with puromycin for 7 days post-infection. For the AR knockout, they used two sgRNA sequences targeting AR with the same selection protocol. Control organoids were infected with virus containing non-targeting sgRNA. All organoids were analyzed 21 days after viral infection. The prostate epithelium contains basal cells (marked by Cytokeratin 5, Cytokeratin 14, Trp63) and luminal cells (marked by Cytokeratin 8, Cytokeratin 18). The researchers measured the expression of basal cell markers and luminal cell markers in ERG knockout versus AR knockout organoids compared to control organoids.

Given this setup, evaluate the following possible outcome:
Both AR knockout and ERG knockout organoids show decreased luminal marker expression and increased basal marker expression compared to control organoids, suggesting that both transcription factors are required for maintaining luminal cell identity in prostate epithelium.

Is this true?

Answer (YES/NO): NO